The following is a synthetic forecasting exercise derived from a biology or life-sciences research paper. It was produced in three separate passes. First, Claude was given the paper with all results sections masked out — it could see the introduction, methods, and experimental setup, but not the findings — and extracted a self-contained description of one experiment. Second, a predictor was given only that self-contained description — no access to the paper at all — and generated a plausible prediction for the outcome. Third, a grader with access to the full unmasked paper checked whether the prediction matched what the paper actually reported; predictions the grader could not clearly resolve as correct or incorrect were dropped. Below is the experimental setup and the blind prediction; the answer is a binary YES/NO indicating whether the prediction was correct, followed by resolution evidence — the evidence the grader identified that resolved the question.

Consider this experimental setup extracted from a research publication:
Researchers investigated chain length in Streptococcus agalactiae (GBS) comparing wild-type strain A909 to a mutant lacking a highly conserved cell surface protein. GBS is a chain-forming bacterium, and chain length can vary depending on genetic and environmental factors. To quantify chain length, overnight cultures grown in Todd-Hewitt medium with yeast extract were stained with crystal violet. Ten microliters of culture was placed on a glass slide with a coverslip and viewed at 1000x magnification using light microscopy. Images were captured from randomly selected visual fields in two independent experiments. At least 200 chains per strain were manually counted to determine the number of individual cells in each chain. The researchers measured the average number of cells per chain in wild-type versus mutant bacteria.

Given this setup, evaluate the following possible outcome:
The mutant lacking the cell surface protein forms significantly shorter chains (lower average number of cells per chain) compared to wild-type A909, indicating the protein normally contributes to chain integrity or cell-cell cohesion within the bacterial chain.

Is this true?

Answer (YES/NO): NO